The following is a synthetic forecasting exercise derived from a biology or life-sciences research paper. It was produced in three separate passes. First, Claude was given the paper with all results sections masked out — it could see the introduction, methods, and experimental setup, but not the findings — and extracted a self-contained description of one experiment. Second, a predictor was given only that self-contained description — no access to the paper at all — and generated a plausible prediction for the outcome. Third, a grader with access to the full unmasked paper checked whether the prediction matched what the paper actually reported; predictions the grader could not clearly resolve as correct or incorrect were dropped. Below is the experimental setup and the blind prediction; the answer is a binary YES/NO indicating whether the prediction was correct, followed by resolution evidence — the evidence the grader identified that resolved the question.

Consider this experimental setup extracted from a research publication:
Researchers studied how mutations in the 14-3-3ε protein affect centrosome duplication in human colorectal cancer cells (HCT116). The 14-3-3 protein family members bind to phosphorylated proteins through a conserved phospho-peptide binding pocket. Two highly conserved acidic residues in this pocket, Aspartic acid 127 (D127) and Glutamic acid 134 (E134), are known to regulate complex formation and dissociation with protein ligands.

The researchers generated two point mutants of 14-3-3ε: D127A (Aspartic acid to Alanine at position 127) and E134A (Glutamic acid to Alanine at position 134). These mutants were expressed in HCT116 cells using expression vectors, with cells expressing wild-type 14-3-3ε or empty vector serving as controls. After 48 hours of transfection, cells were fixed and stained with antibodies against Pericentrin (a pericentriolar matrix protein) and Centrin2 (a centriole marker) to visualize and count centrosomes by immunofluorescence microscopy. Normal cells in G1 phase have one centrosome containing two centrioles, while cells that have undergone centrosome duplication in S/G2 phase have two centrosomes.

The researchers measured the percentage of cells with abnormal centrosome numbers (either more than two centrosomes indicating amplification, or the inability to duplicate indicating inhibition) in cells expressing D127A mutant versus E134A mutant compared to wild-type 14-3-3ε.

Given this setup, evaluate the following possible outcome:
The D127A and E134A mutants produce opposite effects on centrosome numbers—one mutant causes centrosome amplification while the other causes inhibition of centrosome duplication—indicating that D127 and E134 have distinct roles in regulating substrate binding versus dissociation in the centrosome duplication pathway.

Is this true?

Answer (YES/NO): YES